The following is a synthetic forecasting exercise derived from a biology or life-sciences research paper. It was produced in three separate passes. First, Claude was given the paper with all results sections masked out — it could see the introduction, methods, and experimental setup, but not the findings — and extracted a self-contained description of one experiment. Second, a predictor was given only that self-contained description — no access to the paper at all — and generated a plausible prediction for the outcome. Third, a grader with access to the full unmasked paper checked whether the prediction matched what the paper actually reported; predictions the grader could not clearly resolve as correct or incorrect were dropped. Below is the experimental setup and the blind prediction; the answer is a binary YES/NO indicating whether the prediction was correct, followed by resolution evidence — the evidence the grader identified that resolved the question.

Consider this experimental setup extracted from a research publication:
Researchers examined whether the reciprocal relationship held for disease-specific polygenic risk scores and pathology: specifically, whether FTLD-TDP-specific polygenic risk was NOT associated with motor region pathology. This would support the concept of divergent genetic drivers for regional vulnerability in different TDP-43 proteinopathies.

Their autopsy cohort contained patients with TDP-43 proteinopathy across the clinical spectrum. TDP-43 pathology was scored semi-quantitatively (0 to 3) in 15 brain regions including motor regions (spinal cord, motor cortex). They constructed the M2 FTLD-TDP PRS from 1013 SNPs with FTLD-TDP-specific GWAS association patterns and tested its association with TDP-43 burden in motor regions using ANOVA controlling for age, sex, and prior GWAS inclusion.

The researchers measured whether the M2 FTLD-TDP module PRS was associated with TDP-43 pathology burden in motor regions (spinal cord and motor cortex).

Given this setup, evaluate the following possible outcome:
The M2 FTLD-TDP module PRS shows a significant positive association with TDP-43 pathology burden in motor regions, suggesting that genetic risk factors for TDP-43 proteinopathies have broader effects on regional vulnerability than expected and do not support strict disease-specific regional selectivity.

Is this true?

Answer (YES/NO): NO